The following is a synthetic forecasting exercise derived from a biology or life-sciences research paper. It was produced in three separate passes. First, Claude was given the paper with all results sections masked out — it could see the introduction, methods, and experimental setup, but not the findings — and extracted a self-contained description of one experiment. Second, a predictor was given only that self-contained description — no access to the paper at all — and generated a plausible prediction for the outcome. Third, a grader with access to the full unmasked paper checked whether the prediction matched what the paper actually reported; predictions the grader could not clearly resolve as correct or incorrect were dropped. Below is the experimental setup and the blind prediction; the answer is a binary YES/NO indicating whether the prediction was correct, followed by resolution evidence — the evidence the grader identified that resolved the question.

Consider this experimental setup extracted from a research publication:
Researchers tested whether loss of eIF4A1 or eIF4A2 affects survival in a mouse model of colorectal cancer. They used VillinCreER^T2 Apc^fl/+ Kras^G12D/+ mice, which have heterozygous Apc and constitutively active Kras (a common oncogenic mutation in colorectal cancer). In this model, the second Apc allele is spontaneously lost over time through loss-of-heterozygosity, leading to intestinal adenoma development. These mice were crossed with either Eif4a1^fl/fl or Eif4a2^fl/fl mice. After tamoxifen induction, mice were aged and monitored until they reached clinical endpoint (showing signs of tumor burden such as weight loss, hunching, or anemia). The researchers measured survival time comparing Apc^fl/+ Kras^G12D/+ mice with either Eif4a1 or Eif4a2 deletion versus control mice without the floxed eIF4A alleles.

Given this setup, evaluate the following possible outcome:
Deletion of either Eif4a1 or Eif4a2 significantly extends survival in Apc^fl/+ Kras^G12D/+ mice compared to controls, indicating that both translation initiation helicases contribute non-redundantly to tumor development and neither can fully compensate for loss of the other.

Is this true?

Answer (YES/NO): NO